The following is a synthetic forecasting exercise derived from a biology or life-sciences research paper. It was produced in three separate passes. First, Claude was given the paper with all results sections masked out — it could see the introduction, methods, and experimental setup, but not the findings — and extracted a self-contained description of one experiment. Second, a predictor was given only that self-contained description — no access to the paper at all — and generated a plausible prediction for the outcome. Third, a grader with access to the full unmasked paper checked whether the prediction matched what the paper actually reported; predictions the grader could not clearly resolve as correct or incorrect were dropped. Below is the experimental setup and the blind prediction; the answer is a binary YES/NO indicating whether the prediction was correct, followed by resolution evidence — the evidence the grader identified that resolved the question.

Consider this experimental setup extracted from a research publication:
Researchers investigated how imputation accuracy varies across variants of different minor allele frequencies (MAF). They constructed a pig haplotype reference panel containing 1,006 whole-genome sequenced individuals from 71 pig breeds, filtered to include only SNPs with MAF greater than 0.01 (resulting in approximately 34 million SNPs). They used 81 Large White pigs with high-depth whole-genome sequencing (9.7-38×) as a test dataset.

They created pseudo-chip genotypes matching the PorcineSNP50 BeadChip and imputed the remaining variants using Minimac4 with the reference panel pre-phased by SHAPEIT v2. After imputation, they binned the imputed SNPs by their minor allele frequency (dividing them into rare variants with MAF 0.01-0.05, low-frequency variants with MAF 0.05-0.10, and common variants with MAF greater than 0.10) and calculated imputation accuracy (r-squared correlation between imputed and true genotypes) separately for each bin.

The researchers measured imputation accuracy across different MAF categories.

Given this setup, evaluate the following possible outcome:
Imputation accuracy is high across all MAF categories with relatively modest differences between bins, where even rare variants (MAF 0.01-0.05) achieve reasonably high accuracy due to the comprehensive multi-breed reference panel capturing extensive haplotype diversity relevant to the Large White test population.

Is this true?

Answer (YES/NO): YES